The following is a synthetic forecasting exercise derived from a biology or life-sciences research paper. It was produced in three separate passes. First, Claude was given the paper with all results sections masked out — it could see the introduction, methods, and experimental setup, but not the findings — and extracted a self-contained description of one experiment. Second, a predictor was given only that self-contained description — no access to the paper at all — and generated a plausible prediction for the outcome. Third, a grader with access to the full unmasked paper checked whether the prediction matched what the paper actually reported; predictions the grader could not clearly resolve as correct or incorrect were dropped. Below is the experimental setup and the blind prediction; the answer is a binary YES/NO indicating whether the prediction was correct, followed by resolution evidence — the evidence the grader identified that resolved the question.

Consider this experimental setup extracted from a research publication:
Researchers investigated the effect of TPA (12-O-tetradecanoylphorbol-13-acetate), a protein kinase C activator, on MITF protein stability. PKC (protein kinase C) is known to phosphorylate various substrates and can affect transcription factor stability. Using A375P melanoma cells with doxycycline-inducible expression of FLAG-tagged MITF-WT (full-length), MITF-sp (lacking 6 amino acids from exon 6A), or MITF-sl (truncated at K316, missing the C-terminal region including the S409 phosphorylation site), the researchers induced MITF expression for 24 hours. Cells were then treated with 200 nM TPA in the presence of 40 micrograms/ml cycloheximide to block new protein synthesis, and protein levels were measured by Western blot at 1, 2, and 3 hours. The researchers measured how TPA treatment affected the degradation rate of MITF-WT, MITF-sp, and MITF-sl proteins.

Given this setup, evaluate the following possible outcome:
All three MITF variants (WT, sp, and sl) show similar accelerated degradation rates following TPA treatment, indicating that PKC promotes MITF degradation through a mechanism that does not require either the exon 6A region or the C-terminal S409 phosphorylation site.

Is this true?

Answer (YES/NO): NO